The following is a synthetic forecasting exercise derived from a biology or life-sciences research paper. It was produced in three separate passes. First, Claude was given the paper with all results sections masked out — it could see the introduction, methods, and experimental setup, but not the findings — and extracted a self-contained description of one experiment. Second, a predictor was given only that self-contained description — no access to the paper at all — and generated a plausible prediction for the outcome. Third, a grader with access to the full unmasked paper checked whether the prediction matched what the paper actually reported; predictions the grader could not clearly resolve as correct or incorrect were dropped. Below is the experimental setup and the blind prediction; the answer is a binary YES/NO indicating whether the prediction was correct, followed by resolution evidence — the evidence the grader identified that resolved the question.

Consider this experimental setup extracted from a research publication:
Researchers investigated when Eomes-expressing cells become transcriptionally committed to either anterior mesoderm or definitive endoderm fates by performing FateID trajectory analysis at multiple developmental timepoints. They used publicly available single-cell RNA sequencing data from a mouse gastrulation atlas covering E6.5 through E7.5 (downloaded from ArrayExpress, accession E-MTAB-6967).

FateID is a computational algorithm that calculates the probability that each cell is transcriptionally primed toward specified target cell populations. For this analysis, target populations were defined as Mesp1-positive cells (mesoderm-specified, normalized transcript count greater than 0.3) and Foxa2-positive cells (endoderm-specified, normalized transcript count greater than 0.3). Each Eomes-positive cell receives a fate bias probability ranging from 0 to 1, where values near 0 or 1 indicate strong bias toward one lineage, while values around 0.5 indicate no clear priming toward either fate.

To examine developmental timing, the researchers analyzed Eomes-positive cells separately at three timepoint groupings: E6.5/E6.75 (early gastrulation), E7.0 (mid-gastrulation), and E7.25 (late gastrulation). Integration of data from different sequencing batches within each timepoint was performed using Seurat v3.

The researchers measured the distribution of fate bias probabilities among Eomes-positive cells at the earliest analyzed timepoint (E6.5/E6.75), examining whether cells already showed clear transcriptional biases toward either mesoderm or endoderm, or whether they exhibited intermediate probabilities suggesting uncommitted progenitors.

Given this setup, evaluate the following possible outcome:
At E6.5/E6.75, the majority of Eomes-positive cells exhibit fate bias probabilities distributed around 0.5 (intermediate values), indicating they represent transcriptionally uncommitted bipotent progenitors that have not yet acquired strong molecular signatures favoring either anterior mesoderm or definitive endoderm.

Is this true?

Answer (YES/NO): YES